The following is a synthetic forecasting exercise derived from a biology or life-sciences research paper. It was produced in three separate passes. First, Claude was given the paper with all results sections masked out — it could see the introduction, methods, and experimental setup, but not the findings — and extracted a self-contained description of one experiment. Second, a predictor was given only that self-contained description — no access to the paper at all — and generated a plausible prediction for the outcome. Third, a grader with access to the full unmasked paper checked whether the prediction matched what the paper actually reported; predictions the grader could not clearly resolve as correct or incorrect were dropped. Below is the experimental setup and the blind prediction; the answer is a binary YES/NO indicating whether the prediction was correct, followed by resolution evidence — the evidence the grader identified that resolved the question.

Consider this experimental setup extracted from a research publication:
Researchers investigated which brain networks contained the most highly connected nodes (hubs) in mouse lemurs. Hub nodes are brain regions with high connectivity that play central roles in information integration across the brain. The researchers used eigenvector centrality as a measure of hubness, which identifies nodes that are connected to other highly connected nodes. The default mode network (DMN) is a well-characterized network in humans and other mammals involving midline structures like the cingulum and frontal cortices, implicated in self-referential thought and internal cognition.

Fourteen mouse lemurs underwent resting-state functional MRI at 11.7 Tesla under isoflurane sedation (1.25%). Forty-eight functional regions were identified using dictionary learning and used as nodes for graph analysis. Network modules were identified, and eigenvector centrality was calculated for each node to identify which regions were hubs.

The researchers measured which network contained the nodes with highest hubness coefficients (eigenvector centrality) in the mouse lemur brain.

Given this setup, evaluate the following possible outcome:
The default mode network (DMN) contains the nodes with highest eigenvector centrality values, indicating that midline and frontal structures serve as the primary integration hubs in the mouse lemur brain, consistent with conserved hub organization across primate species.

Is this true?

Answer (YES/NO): YES